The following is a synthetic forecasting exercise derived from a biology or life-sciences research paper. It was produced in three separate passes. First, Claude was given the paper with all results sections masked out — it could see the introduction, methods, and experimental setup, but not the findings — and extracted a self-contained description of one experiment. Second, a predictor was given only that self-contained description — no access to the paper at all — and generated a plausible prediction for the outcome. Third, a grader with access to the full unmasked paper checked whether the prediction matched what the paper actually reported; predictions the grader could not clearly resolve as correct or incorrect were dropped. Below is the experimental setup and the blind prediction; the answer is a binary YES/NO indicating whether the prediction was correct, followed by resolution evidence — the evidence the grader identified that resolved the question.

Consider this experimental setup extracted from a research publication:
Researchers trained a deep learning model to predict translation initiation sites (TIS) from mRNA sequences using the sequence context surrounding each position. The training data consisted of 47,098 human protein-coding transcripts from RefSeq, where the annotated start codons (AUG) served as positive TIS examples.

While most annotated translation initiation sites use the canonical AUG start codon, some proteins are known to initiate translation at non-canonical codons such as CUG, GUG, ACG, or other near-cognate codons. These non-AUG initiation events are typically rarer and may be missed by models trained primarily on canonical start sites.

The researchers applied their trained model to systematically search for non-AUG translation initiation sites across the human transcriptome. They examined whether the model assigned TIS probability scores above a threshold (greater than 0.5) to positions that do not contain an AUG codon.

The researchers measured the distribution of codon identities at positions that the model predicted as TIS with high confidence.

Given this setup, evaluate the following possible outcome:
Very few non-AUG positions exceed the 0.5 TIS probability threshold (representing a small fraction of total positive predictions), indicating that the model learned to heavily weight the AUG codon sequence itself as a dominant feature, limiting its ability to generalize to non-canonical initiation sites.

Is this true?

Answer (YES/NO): NO